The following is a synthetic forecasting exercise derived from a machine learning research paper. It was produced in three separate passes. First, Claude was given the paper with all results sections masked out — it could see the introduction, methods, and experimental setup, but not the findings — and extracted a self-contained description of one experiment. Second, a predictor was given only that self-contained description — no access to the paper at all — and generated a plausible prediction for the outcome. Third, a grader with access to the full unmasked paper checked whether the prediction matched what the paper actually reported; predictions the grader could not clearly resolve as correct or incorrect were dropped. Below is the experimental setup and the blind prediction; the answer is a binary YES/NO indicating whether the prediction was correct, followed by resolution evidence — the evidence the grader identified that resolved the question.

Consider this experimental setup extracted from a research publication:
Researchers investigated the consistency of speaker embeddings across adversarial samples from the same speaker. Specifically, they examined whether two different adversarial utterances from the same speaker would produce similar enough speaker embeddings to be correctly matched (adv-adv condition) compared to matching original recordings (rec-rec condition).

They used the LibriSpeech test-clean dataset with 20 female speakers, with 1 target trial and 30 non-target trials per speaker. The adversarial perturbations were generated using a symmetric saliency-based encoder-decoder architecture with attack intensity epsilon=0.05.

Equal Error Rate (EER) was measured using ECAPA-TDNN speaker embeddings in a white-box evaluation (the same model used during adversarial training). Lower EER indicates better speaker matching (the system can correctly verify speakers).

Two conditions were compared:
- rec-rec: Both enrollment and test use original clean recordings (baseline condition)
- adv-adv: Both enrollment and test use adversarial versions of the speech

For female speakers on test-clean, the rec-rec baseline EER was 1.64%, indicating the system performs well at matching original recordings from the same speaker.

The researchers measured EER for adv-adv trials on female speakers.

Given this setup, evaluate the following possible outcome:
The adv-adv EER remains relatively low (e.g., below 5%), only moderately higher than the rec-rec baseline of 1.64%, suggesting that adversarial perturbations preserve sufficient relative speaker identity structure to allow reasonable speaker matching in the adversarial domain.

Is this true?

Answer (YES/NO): NO